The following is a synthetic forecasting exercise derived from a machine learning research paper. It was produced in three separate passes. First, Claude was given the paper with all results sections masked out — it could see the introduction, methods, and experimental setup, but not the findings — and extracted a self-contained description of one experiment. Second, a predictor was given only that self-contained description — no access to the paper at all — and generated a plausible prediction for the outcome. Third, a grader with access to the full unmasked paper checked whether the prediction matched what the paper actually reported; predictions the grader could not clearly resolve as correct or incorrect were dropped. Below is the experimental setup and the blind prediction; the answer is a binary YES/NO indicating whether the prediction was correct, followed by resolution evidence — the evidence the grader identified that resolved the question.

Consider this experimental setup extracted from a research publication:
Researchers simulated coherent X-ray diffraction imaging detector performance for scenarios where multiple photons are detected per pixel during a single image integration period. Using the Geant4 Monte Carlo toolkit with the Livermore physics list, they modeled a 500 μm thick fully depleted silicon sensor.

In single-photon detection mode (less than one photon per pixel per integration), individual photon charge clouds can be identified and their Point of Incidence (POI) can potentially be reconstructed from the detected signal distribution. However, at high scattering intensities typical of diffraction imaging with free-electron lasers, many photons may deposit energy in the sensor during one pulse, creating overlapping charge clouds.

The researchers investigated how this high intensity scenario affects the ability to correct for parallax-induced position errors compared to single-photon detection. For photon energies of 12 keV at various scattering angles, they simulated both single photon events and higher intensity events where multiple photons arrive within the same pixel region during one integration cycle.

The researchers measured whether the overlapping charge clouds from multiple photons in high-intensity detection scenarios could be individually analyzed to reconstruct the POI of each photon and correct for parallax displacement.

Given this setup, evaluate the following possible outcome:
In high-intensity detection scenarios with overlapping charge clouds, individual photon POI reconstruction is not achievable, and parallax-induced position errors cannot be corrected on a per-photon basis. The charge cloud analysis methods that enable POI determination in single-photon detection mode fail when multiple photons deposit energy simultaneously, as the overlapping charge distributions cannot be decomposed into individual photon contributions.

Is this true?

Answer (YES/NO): YES